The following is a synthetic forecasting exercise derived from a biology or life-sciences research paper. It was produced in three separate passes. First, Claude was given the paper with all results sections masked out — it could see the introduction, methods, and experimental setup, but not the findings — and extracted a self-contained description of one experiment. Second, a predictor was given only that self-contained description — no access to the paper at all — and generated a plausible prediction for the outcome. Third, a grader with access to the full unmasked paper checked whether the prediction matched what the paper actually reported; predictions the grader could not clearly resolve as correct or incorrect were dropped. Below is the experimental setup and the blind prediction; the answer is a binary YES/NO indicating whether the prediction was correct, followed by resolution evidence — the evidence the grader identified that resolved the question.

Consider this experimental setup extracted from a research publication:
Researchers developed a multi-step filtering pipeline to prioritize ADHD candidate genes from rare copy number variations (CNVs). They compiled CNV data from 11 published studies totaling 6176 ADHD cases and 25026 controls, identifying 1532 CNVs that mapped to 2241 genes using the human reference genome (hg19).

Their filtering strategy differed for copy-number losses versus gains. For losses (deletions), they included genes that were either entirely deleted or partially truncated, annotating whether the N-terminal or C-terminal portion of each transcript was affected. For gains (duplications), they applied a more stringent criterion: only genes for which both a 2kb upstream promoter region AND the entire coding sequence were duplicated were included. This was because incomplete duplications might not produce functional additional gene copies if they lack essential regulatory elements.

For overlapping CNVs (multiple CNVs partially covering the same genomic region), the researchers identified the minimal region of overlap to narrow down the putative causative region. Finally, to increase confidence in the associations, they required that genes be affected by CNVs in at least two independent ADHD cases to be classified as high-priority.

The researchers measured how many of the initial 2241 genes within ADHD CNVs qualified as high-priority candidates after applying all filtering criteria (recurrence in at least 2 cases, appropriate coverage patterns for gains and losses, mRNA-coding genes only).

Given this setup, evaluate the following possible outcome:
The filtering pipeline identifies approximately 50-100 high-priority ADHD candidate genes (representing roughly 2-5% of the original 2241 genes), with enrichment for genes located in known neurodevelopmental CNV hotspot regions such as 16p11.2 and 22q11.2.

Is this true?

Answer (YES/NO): NO